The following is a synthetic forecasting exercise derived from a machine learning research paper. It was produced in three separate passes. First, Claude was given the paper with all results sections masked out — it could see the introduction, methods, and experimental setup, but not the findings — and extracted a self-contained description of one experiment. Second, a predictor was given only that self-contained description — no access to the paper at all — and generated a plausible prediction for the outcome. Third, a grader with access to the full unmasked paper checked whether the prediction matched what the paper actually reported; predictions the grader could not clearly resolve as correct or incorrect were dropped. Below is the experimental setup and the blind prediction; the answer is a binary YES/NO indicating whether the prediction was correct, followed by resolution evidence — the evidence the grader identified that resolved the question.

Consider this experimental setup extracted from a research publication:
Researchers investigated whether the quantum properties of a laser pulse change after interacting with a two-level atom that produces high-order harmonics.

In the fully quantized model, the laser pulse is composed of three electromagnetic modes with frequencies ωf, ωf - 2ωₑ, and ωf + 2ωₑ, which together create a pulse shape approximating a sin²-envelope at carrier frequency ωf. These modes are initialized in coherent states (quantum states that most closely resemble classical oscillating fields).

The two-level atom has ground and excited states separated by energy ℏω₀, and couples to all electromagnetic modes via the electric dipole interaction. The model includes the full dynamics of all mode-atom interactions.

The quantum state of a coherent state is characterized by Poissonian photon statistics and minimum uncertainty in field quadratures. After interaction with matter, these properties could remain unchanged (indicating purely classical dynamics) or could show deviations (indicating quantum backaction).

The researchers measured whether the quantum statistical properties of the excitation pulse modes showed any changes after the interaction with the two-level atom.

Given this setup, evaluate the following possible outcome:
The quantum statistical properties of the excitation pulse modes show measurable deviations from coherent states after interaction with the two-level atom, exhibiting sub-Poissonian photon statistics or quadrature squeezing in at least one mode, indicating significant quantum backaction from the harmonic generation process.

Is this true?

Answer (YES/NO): NO